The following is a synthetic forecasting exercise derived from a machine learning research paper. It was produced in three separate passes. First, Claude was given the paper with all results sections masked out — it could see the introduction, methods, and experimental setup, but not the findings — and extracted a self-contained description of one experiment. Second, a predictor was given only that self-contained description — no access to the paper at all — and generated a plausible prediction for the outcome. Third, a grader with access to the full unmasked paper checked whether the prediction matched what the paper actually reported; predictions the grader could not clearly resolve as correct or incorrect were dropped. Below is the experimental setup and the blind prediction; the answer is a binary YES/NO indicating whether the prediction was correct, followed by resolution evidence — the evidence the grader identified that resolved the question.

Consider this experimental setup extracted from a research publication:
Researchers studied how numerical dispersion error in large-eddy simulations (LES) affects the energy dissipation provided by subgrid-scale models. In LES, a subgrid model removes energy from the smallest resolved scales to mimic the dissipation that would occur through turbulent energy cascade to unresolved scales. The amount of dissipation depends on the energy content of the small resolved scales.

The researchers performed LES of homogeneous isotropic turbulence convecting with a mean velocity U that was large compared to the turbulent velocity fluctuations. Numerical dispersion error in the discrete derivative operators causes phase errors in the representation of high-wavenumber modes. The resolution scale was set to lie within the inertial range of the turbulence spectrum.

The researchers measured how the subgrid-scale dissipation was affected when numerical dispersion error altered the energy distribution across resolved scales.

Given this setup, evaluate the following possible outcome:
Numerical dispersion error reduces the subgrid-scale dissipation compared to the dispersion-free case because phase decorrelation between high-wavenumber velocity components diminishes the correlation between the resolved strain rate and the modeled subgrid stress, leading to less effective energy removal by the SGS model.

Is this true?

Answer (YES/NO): NO